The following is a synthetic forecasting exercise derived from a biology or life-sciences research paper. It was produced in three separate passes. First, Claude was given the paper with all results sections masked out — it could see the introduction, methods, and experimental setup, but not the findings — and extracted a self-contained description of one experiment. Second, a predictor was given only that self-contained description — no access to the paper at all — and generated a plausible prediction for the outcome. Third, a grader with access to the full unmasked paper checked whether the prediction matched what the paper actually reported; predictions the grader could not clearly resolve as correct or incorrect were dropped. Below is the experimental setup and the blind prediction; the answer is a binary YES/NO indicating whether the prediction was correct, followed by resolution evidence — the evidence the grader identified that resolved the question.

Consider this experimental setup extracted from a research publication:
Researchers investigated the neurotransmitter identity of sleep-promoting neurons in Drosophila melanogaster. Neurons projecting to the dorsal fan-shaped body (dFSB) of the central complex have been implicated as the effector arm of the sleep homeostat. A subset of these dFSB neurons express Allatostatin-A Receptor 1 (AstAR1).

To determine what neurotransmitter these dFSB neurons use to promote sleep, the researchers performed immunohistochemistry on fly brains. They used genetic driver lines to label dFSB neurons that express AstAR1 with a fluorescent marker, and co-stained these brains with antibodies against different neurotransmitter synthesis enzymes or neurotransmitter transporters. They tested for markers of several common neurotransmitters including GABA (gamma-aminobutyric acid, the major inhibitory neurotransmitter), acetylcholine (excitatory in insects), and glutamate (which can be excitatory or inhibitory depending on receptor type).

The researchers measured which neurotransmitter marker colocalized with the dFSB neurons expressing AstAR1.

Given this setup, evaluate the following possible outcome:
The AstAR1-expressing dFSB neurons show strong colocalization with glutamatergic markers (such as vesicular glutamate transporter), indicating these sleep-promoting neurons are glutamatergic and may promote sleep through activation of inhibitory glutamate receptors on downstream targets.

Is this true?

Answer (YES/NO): NO